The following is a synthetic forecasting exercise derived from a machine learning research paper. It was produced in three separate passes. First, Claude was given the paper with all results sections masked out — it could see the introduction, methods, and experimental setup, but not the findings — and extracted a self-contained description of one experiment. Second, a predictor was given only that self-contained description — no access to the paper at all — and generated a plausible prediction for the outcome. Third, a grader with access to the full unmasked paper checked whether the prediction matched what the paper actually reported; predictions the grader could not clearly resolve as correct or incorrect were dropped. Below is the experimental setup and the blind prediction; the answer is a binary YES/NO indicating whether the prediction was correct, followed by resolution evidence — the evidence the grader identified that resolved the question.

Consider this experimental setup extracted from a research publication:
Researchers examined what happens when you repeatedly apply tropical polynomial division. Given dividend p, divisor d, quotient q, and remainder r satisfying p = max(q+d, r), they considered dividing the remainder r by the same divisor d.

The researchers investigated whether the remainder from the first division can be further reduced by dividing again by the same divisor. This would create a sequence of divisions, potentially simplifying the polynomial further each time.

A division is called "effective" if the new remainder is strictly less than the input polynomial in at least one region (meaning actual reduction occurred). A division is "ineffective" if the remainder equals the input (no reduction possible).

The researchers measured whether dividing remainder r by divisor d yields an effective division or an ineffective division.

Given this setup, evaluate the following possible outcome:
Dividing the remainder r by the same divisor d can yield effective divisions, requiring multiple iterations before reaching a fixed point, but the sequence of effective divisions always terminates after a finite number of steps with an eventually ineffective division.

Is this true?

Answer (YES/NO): NO